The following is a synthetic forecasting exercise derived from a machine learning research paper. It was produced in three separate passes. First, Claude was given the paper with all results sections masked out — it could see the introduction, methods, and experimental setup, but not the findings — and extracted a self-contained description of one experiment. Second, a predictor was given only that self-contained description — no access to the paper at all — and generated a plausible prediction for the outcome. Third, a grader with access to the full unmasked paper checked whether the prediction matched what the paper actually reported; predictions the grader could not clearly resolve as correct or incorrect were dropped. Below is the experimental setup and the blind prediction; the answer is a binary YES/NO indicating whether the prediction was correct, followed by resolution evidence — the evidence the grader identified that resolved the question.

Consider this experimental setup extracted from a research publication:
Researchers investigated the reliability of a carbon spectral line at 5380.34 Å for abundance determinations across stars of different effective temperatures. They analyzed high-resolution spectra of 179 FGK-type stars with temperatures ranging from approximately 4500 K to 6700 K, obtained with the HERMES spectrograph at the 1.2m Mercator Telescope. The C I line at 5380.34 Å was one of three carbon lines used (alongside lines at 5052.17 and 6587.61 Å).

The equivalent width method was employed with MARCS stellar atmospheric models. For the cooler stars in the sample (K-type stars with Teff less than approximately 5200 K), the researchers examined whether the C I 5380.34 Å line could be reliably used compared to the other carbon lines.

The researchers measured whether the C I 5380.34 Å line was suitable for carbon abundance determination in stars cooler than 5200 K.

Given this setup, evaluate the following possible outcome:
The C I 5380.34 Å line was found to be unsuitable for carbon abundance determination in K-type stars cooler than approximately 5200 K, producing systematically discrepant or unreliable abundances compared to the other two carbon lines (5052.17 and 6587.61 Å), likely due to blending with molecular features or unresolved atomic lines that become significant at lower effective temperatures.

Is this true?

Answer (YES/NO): YES